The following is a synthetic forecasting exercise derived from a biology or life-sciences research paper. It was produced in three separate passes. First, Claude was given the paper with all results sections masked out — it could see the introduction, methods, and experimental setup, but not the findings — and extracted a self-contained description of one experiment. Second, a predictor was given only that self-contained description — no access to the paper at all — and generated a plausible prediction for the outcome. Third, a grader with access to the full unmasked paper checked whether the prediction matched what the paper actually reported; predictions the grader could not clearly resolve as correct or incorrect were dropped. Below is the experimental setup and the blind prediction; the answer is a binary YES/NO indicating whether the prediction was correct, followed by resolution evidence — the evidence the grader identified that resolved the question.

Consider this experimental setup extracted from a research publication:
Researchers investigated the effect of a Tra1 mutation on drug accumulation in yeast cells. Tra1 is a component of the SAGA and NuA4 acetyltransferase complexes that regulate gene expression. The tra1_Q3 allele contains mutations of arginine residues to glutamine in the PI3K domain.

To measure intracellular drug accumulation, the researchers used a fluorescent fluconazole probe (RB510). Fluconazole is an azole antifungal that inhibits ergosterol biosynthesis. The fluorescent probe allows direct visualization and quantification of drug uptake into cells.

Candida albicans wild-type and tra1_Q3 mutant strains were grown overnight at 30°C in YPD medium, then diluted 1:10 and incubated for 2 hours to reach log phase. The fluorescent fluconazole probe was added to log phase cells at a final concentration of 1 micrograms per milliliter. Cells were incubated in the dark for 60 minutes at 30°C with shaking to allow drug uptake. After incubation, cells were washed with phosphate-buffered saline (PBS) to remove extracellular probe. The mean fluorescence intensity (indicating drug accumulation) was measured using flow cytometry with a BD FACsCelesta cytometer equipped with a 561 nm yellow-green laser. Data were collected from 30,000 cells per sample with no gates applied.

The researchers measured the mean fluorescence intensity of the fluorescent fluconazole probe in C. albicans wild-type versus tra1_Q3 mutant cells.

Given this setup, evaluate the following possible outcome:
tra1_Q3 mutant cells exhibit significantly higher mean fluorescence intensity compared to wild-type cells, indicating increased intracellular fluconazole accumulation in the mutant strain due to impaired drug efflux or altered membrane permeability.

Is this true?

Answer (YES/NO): NO